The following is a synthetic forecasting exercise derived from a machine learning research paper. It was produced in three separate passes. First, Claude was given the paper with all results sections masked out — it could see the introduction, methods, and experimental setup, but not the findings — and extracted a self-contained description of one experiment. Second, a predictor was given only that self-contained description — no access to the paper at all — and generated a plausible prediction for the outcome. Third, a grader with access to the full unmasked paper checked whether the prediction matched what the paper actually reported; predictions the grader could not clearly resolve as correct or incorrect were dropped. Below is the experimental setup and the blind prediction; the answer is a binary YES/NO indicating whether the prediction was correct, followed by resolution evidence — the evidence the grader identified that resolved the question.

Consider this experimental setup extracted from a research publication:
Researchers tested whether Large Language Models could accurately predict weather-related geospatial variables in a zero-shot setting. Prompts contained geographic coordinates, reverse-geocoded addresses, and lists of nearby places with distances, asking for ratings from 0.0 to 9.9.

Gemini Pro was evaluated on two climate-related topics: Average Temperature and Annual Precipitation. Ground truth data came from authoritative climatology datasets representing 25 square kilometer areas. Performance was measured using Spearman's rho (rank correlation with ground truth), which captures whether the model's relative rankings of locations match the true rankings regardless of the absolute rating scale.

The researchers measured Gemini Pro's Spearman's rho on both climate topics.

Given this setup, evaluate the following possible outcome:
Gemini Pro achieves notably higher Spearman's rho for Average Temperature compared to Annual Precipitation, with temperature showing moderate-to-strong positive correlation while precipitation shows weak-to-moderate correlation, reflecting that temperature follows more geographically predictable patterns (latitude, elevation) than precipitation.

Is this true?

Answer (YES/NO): NO